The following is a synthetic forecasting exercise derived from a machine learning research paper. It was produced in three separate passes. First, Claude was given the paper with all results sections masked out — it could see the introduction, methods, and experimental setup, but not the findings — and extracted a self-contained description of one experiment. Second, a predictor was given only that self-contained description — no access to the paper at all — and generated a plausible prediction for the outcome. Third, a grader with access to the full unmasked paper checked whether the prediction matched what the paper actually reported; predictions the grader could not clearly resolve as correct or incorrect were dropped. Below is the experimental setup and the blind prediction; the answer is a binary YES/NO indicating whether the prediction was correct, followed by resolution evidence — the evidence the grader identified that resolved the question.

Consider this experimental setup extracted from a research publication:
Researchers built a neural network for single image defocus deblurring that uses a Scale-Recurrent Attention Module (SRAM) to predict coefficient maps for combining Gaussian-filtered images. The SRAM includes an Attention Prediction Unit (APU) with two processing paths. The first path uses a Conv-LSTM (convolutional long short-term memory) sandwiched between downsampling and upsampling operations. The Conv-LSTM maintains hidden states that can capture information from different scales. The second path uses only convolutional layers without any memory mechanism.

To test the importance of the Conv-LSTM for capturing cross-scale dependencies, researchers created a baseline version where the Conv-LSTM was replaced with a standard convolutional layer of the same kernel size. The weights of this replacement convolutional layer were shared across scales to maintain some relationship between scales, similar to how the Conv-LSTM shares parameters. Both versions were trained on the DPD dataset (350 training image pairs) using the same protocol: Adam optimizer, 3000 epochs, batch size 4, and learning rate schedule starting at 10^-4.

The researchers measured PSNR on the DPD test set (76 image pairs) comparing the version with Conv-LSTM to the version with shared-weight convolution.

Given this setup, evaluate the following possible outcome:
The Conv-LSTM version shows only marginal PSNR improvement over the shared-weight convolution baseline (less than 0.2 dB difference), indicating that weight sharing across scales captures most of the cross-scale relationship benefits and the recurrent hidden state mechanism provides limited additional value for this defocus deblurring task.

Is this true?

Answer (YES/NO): NO